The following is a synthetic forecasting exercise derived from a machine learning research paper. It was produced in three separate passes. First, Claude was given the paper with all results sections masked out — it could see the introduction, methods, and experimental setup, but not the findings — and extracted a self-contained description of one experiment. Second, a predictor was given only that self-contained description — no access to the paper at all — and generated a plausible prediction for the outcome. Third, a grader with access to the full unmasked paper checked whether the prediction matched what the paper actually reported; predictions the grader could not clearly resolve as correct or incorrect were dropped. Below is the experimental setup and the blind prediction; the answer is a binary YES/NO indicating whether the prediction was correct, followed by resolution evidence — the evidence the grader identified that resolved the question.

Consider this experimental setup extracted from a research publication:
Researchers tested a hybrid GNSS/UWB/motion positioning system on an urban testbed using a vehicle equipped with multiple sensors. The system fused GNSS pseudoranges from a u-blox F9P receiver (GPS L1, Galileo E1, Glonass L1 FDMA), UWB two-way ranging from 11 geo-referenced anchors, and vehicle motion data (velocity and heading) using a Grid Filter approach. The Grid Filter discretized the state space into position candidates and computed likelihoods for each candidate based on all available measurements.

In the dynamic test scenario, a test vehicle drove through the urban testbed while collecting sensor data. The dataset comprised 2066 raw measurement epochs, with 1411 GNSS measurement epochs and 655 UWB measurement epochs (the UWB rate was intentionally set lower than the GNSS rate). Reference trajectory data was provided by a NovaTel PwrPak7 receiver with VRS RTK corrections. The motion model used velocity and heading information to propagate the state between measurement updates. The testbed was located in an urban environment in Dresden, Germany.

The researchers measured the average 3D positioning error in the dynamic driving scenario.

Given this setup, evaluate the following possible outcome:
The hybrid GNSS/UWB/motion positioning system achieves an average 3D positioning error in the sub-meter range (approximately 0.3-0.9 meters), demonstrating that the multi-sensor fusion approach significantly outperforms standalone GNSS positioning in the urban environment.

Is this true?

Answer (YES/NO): NO